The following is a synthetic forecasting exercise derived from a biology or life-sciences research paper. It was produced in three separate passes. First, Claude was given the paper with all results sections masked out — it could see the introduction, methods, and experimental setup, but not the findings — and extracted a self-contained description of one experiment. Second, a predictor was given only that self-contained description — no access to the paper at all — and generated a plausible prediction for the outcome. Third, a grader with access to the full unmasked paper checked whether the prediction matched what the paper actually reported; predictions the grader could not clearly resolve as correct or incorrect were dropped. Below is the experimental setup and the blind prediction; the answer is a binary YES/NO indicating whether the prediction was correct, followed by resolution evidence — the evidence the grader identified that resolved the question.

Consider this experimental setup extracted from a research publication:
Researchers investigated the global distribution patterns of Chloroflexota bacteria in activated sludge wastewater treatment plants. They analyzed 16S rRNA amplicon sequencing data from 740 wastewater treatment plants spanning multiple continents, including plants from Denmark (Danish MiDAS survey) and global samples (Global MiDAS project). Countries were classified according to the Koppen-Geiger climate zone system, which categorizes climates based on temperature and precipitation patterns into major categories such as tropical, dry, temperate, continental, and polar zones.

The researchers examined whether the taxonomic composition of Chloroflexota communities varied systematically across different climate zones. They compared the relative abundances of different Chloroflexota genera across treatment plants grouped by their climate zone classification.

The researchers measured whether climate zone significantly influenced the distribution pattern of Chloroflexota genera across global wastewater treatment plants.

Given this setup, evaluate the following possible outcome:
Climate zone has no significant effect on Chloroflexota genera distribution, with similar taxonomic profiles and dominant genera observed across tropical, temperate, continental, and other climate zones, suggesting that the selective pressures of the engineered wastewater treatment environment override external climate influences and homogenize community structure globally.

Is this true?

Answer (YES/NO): NO